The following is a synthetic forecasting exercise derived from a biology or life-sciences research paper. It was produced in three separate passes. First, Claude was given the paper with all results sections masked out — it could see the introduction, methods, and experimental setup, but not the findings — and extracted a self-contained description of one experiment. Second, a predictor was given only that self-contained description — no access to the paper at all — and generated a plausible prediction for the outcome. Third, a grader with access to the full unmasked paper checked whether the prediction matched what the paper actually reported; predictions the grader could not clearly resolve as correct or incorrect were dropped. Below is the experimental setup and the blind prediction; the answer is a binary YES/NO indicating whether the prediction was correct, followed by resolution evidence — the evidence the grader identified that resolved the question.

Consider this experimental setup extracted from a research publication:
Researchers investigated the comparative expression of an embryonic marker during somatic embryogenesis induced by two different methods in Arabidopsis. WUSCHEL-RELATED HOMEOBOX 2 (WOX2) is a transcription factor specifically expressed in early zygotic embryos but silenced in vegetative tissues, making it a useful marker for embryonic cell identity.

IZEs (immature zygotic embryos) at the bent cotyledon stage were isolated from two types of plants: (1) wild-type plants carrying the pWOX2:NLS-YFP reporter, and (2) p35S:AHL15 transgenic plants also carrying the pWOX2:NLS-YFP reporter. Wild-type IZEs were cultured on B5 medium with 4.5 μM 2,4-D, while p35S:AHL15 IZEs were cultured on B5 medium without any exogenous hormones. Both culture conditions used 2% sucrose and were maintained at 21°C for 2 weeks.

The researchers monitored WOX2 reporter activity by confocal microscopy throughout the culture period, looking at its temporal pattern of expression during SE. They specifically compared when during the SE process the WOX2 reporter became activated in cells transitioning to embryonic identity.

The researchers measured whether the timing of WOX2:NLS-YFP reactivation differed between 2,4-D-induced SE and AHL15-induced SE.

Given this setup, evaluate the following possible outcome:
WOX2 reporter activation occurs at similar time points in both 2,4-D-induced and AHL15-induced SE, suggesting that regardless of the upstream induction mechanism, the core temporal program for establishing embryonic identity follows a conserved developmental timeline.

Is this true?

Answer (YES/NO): YES